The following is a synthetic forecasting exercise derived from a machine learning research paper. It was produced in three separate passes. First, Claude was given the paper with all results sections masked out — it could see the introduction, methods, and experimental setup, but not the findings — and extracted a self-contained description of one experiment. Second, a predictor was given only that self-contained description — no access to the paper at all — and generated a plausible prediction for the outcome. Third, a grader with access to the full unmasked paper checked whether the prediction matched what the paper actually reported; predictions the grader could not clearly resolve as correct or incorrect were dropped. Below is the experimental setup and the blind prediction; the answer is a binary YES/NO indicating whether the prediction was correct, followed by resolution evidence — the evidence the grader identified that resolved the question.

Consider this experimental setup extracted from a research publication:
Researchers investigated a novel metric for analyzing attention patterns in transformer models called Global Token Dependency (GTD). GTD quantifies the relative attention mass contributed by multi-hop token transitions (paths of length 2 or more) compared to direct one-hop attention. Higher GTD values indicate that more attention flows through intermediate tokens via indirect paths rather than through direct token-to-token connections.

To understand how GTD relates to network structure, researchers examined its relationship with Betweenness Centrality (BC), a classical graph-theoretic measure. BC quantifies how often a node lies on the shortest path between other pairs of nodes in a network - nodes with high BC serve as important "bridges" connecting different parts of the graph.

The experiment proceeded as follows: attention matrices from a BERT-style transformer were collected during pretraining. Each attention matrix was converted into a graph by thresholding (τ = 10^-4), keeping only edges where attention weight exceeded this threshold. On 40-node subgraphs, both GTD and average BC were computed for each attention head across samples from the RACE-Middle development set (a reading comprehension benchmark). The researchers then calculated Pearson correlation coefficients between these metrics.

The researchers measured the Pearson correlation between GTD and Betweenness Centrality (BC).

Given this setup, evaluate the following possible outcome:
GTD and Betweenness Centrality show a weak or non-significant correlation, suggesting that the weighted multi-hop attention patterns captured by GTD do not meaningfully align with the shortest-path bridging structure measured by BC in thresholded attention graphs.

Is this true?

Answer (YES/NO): NO